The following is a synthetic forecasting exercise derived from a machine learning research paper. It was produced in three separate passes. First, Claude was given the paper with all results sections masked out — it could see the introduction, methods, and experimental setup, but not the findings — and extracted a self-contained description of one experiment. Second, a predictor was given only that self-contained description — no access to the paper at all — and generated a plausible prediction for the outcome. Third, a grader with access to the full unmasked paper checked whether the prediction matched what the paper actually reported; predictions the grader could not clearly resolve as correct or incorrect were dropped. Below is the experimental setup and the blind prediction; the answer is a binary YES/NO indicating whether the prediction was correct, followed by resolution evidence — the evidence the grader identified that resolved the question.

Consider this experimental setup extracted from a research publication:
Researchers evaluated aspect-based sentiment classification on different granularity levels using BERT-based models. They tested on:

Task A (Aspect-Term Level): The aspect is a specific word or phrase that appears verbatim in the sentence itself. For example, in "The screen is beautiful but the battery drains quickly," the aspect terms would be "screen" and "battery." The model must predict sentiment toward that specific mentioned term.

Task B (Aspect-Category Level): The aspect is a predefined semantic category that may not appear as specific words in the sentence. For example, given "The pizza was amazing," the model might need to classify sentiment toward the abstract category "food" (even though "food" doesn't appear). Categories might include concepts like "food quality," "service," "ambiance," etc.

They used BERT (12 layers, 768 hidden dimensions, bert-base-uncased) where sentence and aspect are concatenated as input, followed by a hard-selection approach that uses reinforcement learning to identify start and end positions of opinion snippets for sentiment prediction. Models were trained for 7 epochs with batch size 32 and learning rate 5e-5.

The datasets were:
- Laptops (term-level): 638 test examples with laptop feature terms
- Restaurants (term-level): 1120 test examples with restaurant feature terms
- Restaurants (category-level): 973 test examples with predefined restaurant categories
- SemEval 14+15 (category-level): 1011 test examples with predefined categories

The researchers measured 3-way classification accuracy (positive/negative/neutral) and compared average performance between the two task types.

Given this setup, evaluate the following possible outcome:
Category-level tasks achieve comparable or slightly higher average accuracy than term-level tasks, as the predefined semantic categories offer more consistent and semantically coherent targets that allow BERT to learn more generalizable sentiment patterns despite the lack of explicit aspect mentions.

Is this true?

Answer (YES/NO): YES